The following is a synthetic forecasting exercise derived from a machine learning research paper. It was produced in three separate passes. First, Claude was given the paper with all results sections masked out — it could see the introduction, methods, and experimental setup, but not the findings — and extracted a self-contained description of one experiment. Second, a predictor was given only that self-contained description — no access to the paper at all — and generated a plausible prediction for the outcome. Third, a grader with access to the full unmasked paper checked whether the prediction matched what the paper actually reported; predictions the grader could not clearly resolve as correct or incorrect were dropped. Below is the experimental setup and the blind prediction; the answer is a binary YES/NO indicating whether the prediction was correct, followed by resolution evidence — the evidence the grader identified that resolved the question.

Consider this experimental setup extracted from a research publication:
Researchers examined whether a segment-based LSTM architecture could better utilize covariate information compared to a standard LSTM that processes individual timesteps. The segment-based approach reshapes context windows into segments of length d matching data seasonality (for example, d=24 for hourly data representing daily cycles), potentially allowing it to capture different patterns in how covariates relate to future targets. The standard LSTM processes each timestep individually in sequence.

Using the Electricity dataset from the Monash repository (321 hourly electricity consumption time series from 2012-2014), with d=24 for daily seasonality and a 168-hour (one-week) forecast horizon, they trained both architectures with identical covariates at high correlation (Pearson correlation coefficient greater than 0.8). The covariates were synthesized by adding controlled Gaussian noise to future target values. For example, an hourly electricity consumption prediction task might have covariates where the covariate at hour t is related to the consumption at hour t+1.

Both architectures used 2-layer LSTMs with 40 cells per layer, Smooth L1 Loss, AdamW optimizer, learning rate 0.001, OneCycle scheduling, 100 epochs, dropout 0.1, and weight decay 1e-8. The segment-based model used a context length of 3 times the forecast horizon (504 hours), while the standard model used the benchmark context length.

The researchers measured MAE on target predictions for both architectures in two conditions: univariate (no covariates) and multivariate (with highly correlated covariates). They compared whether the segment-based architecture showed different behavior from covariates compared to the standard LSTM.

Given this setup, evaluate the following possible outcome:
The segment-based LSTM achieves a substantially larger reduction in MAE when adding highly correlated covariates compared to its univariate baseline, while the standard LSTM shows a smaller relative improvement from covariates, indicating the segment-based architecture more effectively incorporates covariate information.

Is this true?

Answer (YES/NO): NO